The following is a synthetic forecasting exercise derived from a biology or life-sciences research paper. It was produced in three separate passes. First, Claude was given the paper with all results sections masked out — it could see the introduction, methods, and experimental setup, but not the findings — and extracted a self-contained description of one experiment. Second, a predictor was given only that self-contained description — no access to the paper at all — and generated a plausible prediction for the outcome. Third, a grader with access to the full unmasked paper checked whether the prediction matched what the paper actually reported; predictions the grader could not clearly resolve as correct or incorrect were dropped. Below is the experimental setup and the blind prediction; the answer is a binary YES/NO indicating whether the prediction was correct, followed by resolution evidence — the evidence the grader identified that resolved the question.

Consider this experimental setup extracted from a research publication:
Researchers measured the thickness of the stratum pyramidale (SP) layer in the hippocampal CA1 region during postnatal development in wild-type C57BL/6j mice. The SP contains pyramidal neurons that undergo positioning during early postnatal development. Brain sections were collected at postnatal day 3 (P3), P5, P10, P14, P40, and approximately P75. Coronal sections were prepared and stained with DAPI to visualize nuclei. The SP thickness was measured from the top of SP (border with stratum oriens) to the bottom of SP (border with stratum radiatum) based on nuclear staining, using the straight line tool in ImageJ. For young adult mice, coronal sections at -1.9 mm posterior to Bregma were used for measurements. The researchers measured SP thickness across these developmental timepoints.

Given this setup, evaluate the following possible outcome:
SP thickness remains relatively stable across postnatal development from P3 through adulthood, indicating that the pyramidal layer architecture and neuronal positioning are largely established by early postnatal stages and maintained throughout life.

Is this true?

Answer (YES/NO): NO